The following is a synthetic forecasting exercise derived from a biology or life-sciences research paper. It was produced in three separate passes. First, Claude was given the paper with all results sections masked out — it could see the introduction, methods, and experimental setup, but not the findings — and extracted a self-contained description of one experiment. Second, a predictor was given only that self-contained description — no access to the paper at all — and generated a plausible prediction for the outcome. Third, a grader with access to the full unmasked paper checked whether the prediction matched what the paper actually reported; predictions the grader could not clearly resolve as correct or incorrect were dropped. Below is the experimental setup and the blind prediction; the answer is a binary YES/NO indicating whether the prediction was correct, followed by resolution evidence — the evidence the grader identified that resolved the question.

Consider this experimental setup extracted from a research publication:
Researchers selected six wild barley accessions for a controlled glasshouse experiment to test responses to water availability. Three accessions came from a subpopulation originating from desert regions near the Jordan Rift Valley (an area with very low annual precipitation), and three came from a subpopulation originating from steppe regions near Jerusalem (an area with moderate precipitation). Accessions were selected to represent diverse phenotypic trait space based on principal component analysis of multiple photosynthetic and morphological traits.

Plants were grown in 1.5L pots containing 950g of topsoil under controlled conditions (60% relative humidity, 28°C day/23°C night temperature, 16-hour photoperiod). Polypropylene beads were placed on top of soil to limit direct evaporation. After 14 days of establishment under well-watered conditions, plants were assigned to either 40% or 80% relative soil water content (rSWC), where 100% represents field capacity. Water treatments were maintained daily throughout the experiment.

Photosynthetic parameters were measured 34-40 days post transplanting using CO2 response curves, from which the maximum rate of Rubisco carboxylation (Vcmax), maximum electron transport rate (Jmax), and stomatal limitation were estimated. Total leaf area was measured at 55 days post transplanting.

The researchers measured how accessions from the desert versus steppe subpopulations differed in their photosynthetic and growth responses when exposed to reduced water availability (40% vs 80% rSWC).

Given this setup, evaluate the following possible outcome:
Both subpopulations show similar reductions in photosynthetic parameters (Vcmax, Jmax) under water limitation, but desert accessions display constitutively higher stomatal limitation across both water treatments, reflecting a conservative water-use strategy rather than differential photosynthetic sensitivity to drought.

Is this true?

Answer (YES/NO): NO